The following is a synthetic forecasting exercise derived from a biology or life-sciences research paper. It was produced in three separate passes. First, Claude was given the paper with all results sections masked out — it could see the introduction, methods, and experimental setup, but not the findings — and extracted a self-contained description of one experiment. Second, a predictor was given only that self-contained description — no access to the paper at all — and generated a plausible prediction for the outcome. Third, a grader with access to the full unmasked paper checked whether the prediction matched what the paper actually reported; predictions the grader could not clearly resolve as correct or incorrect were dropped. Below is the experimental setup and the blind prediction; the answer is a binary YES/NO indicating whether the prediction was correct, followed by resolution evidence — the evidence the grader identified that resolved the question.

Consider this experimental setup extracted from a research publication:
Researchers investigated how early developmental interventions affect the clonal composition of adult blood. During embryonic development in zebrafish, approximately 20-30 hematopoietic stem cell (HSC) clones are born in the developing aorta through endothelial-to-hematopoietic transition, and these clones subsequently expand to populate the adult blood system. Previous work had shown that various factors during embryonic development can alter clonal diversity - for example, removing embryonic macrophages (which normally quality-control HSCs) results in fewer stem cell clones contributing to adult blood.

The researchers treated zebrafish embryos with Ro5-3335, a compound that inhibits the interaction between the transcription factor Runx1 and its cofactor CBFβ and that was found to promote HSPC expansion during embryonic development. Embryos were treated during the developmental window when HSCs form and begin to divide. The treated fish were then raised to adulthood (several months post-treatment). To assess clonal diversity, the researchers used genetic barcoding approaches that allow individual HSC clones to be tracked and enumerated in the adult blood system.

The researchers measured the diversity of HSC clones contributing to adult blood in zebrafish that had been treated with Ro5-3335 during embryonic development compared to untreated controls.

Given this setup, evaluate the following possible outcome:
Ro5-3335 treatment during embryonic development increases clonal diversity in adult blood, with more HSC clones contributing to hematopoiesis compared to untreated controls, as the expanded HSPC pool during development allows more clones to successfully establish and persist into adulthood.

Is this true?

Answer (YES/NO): YES